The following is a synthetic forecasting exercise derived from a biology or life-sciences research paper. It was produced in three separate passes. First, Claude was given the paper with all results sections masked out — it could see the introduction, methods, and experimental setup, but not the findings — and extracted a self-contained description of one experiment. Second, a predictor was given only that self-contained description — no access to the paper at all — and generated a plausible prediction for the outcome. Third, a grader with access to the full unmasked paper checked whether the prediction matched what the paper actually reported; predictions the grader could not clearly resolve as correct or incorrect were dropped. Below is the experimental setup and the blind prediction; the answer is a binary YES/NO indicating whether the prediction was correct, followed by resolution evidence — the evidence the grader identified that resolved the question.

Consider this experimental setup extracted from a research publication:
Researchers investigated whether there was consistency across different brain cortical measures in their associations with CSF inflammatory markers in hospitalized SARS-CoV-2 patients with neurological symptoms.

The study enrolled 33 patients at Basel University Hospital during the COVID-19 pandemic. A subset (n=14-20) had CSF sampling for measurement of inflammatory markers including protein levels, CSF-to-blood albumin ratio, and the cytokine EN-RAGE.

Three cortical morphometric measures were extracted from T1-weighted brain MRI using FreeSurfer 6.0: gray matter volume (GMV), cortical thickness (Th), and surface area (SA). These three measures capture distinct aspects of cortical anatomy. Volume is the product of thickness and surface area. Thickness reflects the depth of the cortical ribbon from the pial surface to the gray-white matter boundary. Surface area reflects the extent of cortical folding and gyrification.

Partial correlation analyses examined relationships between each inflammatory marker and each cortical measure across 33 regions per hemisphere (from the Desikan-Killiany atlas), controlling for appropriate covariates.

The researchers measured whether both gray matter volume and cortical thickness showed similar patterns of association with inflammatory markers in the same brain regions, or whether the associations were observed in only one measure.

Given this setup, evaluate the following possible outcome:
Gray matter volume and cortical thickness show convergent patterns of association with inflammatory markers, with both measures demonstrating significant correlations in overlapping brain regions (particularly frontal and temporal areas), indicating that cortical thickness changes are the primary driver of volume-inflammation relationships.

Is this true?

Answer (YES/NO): NO